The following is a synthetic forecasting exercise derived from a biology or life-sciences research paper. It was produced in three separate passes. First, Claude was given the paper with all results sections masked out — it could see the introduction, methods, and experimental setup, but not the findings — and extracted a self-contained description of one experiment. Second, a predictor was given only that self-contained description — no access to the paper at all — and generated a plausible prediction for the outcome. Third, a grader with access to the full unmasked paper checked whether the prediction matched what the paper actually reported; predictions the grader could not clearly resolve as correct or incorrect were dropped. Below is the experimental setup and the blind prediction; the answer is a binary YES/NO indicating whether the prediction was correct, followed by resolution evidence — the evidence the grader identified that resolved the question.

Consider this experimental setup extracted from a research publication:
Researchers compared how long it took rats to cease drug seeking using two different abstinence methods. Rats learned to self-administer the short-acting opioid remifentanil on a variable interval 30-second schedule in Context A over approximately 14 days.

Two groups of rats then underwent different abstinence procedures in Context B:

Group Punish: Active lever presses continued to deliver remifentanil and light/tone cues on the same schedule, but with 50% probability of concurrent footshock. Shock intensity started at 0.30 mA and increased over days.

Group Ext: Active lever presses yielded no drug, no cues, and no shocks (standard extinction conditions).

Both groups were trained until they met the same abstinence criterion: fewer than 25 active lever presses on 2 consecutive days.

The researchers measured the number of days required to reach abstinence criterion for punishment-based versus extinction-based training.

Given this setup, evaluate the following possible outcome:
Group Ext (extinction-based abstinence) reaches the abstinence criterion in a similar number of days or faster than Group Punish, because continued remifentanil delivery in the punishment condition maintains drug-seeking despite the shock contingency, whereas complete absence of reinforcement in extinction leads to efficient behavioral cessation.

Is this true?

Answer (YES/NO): NO